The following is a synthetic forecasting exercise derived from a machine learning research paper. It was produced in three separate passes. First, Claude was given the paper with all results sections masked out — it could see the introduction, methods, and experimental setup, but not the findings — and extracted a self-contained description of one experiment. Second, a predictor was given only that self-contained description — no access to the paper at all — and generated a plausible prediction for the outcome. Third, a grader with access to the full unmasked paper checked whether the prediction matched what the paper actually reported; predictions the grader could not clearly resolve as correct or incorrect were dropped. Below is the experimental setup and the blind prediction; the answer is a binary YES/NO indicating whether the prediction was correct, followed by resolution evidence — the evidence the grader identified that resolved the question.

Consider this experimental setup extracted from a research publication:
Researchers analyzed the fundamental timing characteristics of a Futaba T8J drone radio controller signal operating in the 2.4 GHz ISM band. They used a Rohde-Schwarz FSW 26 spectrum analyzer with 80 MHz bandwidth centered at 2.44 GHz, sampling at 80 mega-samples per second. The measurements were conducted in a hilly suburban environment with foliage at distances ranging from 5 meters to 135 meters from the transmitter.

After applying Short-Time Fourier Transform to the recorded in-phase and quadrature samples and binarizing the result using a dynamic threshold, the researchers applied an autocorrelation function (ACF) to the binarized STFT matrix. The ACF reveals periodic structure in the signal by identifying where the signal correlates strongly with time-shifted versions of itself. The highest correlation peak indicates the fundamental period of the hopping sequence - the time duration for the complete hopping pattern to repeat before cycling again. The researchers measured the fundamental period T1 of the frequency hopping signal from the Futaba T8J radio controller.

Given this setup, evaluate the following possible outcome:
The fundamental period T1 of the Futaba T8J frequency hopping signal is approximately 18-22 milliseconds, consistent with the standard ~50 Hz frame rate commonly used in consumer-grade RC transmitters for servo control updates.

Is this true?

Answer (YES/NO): NO